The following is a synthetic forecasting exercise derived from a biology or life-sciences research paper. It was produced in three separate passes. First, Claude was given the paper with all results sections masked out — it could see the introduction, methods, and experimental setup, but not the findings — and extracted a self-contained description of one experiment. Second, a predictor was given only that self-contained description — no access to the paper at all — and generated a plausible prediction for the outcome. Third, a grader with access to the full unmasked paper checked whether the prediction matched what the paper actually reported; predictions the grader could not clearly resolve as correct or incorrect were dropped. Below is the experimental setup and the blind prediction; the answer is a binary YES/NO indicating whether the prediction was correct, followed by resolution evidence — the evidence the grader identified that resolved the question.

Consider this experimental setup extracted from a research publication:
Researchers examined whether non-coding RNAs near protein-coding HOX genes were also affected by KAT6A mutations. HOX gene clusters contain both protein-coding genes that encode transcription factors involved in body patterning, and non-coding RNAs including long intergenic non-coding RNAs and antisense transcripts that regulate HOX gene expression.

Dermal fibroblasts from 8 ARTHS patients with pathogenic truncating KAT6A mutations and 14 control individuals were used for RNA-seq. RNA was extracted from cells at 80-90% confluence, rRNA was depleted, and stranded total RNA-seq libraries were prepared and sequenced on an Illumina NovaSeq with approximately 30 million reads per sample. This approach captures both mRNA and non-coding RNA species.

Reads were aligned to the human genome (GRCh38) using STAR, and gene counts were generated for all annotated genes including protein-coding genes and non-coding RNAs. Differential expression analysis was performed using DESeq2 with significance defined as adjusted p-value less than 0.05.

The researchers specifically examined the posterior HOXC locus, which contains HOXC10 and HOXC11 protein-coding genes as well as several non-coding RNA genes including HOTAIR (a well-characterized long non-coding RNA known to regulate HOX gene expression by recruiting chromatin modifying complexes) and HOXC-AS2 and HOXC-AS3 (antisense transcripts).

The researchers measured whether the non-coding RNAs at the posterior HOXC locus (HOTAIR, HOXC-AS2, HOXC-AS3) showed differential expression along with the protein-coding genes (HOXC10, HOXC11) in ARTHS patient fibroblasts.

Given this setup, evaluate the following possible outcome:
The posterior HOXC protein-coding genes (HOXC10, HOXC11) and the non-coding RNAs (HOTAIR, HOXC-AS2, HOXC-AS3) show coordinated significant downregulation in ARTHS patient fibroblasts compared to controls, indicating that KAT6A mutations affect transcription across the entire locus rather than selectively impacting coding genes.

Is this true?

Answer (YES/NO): NO